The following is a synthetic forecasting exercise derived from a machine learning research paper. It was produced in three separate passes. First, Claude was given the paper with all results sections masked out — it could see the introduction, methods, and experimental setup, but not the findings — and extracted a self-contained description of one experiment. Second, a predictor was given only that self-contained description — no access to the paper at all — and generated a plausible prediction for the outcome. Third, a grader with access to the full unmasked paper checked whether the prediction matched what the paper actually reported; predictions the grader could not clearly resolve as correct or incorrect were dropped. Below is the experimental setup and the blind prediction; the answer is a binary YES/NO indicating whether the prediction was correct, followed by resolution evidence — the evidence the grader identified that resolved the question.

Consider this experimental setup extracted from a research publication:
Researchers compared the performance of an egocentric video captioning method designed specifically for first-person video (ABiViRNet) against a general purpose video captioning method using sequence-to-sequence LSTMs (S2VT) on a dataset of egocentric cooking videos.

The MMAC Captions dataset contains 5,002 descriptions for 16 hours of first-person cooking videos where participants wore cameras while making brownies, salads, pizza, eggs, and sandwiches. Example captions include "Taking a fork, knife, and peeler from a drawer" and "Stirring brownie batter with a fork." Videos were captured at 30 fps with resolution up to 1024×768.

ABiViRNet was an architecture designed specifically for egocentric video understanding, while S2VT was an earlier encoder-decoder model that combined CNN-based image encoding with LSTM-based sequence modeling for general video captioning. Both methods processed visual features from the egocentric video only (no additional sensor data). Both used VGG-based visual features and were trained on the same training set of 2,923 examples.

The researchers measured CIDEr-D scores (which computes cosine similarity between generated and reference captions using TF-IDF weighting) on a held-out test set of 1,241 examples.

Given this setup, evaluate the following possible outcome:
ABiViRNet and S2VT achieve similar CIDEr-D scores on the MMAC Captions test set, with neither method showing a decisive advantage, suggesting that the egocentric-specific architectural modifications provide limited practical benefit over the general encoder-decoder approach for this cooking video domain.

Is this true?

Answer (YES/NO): NO